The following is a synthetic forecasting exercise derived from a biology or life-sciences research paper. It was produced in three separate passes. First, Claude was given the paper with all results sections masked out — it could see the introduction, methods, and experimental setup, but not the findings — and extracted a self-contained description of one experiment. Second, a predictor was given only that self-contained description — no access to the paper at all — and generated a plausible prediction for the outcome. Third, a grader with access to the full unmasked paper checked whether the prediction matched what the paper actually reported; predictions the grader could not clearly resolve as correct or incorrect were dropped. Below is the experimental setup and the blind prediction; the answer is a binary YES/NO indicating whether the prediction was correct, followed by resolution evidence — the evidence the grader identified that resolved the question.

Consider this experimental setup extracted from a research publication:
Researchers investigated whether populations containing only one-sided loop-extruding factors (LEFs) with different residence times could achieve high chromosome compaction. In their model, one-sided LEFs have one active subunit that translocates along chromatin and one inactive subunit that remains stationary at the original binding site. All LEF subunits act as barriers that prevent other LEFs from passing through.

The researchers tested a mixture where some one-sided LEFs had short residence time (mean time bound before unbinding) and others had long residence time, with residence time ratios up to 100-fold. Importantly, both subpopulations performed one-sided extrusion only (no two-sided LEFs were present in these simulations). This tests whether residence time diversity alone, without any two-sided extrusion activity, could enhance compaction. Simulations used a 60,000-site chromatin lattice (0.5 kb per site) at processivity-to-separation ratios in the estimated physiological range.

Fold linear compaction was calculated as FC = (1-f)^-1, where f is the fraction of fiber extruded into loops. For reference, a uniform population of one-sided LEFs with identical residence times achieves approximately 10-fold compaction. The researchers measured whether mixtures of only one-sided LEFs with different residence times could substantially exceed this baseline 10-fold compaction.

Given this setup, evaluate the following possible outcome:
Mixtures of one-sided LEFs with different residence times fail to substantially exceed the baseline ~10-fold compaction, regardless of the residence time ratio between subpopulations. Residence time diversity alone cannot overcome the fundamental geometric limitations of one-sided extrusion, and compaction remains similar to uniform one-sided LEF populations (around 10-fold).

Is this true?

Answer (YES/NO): NO